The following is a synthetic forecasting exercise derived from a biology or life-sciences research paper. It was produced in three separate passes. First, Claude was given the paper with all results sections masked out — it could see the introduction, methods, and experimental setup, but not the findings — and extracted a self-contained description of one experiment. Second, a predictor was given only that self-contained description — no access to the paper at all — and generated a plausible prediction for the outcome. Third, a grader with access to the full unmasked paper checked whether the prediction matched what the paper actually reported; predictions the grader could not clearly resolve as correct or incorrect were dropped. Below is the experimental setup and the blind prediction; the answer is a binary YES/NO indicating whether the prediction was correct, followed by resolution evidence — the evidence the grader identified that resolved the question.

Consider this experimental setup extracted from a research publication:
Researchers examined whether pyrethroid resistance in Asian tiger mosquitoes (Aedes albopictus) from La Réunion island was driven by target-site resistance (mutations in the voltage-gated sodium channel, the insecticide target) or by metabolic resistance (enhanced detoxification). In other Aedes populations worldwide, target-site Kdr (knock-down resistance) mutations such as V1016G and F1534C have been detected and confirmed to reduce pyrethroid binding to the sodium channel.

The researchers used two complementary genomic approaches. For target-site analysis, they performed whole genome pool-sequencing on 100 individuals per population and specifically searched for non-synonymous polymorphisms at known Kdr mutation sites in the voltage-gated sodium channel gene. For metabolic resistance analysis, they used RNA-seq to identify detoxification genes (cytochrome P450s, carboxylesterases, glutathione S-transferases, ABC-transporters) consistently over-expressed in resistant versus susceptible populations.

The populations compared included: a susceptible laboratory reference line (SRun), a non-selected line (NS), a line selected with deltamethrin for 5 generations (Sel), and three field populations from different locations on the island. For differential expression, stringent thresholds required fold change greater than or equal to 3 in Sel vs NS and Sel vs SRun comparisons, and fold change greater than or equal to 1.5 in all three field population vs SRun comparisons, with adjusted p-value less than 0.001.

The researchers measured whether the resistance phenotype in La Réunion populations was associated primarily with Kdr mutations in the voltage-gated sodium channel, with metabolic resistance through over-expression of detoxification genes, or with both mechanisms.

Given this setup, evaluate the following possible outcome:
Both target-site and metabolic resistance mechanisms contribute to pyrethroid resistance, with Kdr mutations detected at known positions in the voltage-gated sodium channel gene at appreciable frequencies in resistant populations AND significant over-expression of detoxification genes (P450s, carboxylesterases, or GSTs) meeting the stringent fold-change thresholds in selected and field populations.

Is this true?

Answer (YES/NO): NO